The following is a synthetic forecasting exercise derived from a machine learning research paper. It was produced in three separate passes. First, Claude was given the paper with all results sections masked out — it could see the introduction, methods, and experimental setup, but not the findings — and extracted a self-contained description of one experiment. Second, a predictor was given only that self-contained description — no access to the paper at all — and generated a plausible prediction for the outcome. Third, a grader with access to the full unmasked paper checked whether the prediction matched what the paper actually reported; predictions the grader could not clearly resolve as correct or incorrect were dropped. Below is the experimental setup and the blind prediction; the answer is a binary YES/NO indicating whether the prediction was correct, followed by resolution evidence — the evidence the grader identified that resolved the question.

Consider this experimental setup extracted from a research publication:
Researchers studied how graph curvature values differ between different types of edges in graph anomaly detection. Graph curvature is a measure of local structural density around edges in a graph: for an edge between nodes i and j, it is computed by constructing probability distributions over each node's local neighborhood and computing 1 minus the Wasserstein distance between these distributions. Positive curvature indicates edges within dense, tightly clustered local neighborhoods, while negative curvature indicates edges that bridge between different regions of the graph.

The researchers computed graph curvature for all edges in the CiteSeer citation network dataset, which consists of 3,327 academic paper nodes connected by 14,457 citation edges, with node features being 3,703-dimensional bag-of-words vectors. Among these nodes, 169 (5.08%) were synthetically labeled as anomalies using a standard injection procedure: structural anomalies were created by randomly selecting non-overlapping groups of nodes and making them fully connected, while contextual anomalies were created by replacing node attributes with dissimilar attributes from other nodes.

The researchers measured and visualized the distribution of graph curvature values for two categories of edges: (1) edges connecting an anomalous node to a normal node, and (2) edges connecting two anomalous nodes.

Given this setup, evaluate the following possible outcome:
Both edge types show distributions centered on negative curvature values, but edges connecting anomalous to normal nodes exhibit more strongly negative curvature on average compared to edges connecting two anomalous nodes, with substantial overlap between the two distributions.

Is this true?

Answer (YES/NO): NO